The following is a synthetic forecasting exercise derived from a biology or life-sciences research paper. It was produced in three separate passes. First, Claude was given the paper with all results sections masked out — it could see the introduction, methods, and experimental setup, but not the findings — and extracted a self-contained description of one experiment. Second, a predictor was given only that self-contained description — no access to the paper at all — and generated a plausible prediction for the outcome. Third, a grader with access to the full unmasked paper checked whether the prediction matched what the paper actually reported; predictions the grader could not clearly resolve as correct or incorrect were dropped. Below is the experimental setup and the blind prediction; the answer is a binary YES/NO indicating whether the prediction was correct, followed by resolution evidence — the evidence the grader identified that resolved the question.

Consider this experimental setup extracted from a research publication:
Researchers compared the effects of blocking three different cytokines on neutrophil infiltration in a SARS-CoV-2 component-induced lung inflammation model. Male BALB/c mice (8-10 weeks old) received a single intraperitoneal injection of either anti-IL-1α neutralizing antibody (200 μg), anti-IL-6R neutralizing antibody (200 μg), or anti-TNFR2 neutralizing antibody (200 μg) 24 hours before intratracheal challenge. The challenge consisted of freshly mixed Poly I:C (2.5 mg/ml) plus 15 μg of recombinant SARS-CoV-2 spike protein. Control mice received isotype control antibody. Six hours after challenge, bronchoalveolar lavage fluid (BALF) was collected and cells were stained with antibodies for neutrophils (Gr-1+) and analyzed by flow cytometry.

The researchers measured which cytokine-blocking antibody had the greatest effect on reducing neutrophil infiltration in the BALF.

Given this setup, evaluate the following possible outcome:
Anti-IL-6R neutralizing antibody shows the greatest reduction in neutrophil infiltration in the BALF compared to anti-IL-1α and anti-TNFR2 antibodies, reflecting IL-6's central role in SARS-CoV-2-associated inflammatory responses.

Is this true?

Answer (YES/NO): YES